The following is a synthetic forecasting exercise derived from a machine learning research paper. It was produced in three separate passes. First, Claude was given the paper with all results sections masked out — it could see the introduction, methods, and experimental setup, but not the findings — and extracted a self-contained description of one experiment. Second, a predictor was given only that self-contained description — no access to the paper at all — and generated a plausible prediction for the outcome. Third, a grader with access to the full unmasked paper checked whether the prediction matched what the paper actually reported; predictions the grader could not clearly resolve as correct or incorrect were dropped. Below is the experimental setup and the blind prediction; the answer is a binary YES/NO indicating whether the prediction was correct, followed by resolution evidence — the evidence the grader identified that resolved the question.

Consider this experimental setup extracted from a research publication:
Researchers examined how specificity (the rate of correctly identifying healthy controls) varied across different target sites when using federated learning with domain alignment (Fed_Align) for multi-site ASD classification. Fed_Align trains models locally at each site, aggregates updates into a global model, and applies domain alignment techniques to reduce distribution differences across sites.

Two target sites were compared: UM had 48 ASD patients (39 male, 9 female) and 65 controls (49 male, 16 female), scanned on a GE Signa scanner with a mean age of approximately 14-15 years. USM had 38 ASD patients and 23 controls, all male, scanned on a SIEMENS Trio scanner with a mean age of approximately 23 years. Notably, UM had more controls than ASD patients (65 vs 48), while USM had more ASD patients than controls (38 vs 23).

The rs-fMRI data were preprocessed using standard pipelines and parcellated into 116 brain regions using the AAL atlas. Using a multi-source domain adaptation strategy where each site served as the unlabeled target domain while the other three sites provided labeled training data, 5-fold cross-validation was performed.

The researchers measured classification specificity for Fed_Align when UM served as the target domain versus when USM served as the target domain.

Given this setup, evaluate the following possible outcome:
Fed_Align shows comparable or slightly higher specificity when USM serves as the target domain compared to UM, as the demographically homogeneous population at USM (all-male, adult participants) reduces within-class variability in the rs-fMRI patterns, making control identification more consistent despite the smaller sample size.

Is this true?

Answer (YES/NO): NO